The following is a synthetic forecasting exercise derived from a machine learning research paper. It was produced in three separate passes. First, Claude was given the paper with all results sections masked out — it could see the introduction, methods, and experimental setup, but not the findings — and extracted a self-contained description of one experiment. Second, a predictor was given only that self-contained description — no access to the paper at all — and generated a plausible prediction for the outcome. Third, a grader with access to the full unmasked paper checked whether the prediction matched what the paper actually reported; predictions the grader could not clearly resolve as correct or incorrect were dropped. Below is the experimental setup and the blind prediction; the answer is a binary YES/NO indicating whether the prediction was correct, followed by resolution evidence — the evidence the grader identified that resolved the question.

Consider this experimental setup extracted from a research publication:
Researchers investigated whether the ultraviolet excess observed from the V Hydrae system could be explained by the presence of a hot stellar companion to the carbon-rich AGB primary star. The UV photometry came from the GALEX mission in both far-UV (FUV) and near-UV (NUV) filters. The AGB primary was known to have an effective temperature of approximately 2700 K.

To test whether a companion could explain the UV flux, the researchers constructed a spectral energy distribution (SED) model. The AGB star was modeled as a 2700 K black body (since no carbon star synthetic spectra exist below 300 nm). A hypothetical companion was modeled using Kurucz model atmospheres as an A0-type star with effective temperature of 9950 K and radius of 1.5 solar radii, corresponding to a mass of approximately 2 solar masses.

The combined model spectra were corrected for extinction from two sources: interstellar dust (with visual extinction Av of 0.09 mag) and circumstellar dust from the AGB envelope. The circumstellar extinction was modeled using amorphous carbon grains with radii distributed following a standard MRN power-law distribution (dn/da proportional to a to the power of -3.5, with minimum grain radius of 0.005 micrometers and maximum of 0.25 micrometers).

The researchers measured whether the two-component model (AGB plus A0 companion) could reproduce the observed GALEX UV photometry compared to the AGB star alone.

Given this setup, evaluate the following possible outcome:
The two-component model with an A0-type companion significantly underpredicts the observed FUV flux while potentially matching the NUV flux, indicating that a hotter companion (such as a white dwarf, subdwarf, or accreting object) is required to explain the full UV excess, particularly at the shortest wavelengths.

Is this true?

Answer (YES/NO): NO